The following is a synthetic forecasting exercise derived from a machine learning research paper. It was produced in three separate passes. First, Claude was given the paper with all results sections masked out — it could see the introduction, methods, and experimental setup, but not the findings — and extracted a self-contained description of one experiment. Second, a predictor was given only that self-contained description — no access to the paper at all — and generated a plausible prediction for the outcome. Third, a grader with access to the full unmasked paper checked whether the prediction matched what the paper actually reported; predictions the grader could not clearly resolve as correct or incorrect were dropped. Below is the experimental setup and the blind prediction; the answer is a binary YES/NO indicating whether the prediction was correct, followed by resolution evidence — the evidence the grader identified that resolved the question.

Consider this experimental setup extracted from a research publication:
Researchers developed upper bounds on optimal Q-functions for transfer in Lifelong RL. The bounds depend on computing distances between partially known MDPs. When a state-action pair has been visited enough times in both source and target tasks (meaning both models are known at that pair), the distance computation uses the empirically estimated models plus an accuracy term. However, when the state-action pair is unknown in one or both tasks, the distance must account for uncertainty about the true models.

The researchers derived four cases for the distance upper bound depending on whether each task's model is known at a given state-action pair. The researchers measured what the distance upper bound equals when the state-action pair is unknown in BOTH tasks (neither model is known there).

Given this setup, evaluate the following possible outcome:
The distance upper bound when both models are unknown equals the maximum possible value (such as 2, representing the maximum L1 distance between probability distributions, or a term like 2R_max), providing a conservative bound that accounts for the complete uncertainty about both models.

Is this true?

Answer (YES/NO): YES